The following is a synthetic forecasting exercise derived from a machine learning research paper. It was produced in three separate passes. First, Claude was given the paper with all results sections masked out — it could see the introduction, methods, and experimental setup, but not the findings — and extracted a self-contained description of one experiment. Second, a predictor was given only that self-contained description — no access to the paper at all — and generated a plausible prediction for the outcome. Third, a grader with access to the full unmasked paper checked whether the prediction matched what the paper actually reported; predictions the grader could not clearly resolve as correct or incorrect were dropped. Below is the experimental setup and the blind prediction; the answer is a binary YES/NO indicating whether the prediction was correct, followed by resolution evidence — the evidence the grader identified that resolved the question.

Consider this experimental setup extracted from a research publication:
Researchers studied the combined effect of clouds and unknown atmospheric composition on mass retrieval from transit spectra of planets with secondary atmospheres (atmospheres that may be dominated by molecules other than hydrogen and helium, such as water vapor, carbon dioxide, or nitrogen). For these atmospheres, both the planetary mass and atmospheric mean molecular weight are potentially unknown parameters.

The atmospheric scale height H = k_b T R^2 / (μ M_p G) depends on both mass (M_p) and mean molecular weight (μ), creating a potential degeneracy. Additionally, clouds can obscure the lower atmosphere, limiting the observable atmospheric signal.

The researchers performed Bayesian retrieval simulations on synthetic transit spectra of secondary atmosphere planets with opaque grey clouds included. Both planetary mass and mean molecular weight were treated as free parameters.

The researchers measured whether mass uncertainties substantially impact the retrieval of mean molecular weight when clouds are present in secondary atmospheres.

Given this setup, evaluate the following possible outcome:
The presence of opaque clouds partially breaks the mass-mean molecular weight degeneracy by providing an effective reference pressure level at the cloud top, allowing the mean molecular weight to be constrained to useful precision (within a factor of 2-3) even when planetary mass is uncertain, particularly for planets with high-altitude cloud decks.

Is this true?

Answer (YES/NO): NO